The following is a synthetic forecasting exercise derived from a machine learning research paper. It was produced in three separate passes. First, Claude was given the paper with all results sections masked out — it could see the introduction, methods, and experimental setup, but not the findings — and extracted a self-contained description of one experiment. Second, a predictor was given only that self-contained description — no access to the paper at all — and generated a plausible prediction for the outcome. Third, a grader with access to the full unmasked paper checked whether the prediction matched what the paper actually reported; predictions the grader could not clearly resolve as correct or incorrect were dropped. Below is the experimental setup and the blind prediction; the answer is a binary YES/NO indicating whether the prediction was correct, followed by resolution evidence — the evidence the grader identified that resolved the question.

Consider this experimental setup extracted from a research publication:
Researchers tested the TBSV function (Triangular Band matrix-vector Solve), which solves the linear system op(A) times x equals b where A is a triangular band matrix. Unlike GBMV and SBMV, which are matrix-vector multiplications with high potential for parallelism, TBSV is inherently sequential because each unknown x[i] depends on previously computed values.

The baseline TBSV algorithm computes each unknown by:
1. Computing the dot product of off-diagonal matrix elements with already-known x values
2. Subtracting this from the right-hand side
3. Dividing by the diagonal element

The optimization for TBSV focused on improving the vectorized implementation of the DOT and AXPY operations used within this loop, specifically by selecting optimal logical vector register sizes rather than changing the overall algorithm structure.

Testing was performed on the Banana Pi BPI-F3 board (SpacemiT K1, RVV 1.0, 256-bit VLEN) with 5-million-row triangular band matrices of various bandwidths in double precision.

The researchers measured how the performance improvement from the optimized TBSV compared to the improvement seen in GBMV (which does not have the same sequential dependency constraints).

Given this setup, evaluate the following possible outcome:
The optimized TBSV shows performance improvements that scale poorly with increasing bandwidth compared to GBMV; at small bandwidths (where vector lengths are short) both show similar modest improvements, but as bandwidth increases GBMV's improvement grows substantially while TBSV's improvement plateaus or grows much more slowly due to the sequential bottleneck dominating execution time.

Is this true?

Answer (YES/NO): NO